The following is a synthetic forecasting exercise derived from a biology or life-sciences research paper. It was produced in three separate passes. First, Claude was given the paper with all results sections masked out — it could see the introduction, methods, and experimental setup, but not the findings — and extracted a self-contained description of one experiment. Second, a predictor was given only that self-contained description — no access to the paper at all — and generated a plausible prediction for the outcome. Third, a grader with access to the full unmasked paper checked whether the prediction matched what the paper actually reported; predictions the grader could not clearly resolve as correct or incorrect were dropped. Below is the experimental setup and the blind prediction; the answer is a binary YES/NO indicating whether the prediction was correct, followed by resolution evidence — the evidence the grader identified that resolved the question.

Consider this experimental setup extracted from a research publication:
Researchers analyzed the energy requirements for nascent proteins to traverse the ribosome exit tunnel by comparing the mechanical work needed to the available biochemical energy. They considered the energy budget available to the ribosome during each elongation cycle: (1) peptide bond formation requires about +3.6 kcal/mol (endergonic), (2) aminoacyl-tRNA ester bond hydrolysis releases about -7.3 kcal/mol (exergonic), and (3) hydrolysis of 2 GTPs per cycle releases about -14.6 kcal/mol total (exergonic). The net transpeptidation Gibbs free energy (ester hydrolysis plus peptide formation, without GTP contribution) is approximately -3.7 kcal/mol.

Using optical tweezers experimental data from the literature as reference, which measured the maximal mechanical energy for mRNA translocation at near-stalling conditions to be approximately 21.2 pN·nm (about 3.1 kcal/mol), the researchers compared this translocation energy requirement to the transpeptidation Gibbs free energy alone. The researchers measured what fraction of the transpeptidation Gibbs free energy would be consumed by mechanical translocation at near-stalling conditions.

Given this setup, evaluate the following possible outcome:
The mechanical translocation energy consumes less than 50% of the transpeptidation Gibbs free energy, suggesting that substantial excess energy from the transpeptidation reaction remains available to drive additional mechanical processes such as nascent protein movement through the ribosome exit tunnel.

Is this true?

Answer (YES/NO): NO